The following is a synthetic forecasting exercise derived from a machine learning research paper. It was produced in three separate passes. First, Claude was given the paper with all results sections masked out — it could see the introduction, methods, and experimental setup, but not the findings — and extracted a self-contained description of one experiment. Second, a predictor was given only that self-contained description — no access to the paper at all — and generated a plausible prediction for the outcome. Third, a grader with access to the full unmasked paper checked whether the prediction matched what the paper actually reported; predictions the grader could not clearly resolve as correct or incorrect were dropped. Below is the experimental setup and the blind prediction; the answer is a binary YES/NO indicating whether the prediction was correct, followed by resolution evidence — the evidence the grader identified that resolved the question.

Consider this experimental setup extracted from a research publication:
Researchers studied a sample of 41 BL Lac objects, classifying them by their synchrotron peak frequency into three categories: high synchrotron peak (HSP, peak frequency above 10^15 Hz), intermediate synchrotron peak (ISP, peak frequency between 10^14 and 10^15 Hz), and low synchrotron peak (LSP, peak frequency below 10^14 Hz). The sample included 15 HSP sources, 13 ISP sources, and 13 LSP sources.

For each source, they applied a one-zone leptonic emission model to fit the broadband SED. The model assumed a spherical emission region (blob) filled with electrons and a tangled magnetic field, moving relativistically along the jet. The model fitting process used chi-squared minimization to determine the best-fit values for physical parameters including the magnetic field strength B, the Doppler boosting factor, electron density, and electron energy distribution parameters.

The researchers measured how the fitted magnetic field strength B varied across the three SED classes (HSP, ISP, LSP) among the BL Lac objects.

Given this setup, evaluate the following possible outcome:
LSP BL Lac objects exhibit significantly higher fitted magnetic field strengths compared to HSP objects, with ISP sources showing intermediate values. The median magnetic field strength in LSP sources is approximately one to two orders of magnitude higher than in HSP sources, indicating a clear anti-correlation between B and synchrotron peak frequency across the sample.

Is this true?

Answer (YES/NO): NO